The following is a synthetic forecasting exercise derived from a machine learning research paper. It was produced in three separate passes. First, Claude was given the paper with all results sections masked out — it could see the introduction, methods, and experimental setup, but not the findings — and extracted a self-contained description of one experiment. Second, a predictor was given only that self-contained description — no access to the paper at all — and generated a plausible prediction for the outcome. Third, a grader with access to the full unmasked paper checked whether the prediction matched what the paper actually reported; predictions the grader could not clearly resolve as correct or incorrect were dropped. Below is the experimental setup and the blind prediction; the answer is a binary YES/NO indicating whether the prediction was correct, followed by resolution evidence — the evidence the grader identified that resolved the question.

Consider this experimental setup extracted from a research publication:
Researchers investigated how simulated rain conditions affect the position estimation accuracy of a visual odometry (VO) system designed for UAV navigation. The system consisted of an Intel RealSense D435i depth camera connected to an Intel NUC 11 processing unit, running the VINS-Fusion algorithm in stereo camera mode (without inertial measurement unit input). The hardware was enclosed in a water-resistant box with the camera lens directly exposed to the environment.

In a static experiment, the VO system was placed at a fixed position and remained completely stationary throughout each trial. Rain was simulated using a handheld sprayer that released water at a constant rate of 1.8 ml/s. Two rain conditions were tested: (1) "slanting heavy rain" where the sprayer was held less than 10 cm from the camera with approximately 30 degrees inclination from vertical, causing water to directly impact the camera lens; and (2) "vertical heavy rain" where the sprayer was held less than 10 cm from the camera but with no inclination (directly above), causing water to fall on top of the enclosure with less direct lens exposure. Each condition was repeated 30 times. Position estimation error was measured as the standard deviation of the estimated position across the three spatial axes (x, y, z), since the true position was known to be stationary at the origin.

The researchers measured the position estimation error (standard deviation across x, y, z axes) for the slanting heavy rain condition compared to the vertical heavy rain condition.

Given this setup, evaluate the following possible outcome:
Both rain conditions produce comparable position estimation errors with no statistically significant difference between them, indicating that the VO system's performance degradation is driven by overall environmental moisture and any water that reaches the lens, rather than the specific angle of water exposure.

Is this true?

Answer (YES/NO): NO